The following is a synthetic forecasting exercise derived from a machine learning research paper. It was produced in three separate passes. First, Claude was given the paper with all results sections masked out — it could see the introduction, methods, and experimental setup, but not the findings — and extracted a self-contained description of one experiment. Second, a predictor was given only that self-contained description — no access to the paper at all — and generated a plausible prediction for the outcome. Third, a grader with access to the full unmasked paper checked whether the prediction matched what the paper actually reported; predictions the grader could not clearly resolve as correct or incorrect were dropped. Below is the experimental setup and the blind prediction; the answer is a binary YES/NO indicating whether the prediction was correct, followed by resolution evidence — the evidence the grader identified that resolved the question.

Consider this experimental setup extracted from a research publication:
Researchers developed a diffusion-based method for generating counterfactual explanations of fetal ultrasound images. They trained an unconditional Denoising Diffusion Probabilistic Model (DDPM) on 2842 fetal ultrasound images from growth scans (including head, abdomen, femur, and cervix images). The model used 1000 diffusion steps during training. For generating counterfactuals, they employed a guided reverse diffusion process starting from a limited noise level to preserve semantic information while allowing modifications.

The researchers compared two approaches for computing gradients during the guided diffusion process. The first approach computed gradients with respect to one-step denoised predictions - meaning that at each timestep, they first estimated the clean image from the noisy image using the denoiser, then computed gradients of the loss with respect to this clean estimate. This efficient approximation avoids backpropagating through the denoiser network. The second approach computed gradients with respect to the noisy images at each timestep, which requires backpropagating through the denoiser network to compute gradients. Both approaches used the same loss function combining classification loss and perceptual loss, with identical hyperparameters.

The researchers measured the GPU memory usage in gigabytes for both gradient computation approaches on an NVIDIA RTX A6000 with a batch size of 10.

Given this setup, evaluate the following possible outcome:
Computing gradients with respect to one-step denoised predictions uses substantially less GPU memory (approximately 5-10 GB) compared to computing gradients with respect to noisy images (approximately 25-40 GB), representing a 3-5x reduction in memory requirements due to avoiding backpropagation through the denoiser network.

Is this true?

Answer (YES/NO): YES